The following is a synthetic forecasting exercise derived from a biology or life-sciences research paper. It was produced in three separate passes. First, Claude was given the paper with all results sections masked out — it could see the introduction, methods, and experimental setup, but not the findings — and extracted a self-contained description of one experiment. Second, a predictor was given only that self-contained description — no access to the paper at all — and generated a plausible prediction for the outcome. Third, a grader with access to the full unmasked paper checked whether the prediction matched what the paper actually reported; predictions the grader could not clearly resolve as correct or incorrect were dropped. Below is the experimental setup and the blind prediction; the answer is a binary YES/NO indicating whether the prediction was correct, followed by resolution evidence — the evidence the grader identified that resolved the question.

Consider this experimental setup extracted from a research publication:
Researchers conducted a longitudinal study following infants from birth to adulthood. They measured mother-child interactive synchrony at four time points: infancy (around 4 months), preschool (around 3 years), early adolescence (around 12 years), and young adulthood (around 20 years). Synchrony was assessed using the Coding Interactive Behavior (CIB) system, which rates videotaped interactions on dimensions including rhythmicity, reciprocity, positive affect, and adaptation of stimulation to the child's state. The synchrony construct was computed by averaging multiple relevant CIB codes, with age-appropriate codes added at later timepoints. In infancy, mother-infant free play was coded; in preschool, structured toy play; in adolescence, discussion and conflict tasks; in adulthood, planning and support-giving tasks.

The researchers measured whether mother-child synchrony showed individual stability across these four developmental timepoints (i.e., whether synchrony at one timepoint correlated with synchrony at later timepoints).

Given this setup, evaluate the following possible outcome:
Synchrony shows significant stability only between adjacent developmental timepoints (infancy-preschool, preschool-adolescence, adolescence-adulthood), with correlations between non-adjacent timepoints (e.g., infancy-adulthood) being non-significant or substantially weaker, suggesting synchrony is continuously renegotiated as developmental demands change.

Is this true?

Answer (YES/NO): NO